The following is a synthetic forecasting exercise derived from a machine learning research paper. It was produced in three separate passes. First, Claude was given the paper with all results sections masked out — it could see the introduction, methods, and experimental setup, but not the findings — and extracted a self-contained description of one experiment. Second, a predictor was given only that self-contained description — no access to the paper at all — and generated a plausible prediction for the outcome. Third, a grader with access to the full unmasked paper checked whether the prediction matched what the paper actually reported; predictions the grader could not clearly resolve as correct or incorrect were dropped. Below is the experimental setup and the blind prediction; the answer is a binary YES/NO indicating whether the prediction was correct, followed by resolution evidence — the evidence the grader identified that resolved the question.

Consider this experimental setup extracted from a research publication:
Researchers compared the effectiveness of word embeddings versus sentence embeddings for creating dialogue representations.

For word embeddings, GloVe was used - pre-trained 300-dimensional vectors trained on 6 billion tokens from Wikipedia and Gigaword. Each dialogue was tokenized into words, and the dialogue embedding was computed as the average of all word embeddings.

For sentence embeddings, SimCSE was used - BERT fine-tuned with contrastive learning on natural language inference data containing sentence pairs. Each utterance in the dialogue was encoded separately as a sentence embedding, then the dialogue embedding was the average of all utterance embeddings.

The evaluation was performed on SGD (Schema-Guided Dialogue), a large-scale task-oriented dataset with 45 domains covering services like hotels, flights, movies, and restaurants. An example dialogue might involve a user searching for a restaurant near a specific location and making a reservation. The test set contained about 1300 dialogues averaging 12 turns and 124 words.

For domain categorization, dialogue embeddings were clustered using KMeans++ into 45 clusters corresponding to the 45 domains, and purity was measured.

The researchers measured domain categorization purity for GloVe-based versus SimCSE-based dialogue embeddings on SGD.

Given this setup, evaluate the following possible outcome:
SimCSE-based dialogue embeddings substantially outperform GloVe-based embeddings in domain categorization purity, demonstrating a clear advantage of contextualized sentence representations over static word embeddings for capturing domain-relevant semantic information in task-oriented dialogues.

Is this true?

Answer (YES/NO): YES